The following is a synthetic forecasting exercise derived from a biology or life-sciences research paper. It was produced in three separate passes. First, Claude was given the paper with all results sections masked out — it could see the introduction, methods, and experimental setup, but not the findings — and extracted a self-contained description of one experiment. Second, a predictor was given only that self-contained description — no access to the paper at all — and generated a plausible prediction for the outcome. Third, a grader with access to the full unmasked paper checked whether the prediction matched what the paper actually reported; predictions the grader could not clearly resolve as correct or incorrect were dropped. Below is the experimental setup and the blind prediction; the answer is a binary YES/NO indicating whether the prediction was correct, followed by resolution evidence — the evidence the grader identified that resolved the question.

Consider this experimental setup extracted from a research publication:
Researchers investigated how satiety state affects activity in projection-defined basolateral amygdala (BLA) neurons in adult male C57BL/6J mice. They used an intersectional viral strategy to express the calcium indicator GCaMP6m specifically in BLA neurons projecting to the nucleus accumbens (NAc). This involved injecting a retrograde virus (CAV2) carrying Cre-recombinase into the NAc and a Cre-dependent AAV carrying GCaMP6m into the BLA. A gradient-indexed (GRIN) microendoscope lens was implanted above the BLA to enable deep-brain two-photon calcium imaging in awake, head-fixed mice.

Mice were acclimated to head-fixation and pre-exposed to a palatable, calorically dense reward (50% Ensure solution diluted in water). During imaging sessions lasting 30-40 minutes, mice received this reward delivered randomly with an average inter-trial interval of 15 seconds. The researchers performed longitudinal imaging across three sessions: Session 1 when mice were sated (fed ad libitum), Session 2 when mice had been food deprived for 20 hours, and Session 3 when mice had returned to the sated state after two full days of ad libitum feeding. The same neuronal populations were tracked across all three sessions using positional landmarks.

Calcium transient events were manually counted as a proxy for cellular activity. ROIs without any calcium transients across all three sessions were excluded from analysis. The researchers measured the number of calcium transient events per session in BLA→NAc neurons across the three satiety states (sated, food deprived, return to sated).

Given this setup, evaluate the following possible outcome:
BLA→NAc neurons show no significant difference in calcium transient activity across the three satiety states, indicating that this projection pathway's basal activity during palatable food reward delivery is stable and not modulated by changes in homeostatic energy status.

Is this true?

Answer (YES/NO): NO